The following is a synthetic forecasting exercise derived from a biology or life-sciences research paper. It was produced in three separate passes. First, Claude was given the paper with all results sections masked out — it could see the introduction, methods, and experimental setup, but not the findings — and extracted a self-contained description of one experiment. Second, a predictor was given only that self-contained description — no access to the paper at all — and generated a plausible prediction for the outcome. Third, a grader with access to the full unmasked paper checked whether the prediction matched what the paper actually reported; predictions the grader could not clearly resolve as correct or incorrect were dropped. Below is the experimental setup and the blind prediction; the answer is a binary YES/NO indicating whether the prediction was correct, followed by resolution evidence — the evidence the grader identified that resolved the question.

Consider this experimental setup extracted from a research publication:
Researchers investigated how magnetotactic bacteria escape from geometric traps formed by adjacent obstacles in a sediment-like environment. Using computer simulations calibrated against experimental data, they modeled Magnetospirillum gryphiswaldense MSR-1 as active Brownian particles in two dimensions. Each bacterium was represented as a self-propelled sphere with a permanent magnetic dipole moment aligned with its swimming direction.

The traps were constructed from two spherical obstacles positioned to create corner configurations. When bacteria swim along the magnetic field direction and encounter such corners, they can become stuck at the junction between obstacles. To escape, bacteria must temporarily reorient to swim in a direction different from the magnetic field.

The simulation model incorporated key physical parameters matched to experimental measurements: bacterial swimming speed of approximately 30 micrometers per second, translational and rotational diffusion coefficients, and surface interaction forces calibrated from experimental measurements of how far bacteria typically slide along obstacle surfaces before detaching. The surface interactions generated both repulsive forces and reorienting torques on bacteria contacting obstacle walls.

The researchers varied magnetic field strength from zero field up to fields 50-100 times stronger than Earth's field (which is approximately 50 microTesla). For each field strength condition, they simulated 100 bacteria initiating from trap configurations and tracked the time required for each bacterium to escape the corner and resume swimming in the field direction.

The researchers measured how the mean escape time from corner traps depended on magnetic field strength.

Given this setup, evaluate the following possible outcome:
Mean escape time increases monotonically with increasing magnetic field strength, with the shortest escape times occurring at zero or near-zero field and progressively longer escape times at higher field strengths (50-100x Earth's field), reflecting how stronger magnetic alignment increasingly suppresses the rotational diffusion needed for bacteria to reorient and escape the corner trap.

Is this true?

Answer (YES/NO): YES